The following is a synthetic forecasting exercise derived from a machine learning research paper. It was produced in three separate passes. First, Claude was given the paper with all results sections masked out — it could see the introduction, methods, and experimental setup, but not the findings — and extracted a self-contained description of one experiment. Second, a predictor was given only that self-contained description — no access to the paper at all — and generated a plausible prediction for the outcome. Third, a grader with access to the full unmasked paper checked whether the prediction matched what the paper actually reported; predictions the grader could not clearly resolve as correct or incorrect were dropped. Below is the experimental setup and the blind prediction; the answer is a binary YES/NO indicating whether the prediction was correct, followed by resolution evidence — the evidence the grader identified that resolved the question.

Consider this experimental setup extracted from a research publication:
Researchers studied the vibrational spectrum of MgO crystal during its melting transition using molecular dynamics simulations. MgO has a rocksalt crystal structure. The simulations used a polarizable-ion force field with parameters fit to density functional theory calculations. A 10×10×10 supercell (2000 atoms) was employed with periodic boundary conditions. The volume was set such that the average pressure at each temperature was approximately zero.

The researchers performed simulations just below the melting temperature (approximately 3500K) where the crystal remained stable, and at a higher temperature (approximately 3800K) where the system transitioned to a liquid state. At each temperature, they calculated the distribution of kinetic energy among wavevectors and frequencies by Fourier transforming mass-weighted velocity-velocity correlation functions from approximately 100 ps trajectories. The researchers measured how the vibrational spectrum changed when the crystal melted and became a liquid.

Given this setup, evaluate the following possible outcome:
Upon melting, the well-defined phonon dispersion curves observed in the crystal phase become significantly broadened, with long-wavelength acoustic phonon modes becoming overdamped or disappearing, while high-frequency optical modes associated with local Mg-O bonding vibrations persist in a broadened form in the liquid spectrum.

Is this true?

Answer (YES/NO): NO